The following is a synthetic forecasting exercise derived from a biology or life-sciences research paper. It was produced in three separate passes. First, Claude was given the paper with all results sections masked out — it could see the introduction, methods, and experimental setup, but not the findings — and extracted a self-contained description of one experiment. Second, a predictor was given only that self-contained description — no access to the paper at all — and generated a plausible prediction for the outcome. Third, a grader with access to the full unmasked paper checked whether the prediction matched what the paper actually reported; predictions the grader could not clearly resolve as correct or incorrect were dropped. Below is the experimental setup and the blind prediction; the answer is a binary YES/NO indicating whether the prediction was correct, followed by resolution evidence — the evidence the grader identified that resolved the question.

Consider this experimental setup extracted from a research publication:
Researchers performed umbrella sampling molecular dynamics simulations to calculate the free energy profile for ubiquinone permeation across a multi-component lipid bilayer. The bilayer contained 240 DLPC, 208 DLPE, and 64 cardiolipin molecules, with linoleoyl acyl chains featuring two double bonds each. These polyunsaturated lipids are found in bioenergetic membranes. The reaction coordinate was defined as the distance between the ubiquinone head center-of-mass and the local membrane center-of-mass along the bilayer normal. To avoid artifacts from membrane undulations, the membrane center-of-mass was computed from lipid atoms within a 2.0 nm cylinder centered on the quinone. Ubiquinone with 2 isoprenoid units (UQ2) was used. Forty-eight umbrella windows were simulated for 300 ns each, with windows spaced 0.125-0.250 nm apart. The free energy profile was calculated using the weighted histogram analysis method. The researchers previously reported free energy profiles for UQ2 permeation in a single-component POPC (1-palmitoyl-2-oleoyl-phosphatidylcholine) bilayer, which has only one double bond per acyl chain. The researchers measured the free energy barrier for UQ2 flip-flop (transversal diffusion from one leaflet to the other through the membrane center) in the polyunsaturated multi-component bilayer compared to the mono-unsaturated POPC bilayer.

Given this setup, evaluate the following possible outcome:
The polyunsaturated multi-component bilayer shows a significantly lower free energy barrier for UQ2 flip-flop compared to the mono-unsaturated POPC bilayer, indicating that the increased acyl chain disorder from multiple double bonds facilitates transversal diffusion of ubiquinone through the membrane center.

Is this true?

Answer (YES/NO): YES